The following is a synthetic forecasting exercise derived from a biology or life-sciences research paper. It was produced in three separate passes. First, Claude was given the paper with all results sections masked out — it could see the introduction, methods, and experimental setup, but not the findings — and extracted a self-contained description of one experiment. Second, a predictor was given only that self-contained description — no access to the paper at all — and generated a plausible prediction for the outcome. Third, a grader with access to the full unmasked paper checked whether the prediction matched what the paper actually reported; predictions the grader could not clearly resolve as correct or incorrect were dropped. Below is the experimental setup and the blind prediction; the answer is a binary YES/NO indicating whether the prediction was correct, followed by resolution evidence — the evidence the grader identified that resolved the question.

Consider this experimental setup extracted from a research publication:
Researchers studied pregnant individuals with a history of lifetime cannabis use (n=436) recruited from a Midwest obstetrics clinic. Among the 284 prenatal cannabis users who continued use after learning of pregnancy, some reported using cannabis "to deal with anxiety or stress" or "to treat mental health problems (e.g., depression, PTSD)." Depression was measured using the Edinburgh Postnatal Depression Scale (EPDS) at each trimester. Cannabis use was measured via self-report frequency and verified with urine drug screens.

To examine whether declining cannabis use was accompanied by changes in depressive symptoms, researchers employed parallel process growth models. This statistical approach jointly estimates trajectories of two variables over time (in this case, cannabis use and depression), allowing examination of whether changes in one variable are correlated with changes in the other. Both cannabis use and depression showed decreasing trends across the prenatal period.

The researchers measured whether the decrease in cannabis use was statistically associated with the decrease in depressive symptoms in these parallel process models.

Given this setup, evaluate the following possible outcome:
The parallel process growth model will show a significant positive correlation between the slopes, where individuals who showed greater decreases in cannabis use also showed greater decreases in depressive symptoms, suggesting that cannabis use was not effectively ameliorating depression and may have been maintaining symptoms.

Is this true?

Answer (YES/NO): YES